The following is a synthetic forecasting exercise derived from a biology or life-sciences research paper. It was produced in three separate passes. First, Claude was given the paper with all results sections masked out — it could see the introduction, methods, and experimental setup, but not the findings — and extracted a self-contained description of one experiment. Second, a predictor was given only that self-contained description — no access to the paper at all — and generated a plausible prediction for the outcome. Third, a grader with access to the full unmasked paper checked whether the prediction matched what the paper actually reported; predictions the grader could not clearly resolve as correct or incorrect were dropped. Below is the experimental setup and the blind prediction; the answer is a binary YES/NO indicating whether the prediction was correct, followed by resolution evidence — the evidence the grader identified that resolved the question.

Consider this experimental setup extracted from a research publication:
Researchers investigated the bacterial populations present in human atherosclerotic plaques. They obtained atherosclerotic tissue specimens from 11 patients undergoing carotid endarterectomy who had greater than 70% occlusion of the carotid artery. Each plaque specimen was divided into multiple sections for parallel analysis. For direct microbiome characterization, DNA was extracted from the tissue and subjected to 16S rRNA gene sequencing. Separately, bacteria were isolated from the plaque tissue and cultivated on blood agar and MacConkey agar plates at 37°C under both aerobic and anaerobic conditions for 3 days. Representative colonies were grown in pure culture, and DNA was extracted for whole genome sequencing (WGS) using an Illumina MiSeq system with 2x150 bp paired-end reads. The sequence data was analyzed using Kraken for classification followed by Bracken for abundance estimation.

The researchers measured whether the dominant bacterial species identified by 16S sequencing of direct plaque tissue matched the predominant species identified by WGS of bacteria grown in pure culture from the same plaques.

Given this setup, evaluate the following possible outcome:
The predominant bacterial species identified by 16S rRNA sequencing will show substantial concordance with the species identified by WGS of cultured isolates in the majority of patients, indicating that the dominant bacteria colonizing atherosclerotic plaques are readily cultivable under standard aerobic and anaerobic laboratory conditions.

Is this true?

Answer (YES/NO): YES